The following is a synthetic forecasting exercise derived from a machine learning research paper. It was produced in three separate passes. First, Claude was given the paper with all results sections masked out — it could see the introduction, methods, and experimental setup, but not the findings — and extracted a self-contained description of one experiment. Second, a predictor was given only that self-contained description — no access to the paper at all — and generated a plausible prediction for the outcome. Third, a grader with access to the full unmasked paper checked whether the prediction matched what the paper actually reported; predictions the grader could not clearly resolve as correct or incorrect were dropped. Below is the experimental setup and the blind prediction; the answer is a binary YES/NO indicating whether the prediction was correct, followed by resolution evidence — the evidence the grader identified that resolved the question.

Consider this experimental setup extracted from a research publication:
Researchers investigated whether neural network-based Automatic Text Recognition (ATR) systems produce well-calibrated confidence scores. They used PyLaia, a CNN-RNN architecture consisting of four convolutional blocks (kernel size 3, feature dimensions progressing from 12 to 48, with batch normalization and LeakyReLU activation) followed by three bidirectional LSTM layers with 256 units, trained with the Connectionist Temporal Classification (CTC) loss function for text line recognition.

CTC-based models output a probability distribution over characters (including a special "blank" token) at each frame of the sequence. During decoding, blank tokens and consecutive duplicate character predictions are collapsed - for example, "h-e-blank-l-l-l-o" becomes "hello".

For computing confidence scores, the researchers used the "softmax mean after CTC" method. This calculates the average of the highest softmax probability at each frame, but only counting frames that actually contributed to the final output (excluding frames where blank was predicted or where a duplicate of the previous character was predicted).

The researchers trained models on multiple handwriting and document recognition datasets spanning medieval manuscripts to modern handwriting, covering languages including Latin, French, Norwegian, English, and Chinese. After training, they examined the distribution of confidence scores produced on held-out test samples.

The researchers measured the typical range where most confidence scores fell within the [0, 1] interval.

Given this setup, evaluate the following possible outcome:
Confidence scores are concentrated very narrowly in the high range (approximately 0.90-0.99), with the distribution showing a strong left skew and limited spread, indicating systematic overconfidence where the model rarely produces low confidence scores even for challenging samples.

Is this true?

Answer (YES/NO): NO